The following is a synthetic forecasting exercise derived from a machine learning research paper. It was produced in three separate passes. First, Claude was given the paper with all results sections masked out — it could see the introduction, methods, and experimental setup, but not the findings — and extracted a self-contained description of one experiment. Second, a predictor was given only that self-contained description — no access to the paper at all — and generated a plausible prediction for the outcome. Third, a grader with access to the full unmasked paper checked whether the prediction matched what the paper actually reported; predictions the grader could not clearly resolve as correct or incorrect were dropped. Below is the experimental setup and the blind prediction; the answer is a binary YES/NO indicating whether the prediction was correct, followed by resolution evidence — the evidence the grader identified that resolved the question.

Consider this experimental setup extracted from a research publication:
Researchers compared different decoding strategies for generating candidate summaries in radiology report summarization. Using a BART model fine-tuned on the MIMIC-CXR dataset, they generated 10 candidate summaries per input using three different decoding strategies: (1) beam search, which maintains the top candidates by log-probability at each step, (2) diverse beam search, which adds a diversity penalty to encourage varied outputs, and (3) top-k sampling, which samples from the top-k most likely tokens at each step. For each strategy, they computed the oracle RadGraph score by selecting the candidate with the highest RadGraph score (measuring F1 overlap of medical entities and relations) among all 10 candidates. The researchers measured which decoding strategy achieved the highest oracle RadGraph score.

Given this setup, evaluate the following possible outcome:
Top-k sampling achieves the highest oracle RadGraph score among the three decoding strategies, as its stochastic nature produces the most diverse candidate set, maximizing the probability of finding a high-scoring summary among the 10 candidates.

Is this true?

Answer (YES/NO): NO